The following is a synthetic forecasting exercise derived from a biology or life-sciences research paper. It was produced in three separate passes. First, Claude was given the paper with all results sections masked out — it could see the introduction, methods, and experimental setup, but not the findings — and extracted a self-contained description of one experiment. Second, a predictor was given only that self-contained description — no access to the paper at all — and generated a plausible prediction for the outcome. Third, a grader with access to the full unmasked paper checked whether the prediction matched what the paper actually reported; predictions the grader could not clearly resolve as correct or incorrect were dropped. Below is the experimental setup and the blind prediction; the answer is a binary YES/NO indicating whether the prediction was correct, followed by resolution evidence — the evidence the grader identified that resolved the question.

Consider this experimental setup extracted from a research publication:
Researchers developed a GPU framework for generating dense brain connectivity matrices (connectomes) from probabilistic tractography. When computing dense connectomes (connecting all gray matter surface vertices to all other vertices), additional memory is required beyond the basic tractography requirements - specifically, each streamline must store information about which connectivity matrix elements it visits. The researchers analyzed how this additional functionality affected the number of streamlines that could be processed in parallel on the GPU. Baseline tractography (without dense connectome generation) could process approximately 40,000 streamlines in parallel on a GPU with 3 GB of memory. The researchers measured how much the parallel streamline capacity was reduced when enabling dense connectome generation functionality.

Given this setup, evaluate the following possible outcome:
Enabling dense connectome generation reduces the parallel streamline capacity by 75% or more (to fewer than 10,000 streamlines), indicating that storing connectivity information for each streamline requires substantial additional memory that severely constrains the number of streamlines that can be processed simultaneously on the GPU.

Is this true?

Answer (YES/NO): NO